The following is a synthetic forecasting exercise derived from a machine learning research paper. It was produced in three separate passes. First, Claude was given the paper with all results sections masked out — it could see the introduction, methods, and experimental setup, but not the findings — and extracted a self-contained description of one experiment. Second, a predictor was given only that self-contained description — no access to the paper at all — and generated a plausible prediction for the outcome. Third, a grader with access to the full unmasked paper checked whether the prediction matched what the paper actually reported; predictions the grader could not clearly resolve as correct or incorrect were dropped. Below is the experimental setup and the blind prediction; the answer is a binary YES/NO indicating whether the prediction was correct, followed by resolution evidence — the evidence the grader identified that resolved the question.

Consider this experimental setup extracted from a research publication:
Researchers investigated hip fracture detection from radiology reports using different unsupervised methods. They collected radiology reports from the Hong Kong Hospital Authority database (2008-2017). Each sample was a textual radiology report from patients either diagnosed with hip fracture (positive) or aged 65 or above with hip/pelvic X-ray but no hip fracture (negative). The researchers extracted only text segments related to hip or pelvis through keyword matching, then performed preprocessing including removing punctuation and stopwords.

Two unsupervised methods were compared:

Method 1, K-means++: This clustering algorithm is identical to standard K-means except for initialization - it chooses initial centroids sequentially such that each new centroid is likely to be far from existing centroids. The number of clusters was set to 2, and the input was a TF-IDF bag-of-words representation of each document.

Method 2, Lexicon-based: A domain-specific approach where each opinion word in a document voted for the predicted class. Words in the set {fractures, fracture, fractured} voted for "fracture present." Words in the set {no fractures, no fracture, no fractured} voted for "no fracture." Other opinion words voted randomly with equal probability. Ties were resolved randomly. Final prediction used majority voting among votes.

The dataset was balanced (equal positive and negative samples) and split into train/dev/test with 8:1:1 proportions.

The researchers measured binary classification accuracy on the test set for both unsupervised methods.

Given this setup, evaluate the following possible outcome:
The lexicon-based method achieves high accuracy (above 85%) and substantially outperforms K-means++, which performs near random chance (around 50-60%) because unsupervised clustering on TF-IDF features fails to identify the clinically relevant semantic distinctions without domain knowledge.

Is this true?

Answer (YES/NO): NO